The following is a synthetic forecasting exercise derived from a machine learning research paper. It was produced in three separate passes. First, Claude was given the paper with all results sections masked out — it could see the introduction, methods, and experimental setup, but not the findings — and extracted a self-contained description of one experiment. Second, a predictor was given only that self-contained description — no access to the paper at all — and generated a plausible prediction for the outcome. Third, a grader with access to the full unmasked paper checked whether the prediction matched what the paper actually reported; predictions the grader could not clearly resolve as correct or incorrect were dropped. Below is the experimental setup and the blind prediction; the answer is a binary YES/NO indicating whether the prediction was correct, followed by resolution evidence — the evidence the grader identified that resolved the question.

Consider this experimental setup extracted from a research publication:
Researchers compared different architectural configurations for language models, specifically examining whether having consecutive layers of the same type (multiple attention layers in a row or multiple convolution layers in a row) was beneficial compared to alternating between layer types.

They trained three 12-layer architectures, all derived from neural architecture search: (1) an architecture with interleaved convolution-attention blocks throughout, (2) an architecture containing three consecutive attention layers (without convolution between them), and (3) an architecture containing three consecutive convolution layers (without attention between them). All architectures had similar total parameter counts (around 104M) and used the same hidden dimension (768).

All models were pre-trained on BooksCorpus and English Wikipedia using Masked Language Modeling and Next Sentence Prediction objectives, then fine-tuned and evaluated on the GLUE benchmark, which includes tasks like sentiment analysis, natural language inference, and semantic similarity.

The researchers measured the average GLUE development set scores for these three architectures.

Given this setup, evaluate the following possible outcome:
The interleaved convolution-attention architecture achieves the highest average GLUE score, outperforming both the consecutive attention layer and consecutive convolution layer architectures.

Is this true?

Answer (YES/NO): YES